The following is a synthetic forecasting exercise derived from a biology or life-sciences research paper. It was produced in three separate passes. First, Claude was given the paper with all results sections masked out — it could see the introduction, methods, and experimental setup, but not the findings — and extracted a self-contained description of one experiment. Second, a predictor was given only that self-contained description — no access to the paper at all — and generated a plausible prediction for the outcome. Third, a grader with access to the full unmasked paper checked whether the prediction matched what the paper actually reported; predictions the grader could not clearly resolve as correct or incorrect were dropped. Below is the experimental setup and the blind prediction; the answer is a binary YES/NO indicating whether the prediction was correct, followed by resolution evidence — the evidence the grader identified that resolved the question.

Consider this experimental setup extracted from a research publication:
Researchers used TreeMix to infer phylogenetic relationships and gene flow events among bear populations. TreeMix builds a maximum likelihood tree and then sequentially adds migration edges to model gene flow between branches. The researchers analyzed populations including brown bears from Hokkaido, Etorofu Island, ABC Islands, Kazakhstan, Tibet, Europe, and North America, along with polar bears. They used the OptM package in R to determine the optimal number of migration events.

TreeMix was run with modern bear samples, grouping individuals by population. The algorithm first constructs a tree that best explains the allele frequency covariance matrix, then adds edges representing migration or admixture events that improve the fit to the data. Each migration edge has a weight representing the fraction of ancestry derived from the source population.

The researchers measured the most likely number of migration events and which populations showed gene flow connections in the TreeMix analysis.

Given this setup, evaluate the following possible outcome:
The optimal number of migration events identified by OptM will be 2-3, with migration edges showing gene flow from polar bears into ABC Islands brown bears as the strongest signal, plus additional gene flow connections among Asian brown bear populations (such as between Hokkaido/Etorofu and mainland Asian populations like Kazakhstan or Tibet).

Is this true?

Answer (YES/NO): NO